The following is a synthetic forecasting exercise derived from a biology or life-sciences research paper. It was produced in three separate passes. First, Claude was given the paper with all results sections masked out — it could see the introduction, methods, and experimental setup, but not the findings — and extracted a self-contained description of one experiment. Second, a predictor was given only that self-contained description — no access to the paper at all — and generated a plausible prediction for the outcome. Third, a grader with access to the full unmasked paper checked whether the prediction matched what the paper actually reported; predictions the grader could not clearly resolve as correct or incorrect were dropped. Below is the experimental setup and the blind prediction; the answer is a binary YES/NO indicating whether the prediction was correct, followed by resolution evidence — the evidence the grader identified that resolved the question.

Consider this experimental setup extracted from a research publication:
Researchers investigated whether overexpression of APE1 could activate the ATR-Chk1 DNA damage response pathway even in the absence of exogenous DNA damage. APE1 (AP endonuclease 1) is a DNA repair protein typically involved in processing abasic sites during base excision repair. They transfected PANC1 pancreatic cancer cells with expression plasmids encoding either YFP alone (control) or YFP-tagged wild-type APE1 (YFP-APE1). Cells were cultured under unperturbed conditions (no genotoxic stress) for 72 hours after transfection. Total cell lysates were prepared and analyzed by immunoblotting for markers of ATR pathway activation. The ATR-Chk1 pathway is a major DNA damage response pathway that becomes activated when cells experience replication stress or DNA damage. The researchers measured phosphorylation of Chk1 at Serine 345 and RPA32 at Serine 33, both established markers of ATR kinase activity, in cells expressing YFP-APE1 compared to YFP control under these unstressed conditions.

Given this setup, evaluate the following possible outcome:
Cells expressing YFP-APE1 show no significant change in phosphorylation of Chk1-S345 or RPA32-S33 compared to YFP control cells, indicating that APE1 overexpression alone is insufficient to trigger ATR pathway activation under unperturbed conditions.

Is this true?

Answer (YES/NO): NO